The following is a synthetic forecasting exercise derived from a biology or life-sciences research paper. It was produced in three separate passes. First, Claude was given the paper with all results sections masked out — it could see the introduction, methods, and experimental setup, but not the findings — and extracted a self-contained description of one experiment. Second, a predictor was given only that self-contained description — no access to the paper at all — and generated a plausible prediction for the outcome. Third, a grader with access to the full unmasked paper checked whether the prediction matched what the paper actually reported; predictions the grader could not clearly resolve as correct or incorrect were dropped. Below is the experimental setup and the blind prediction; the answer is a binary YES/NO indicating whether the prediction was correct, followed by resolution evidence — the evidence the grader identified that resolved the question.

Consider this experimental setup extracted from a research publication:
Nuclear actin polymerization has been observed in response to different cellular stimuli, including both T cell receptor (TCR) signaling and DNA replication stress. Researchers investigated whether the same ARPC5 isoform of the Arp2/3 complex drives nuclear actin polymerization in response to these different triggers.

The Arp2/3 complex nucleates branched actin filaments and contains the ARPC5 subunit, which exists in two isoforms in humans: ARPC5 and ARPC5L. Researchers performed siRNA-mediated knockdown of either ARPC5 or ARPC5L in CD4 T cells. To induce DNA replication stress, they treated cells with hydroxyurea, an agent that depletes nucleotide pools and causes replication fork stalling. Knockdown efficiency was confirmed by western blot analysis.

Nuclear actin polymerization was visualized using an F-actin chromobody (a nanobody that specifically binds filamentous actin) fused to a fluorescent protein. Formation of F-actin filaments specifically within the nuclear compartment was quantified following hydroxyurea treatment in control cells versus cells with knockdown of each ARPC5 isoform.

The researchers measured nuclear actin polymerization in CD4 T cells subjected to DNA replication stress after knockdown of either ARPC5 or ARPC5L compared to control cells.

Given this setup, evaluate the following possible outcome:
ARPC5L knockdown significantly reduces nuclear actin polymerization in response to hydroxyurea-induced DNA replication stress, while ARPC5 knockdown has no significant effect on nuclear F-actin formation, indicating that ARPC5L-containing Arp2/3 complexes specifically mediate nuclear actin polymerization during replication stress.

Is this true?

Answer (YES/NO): NO